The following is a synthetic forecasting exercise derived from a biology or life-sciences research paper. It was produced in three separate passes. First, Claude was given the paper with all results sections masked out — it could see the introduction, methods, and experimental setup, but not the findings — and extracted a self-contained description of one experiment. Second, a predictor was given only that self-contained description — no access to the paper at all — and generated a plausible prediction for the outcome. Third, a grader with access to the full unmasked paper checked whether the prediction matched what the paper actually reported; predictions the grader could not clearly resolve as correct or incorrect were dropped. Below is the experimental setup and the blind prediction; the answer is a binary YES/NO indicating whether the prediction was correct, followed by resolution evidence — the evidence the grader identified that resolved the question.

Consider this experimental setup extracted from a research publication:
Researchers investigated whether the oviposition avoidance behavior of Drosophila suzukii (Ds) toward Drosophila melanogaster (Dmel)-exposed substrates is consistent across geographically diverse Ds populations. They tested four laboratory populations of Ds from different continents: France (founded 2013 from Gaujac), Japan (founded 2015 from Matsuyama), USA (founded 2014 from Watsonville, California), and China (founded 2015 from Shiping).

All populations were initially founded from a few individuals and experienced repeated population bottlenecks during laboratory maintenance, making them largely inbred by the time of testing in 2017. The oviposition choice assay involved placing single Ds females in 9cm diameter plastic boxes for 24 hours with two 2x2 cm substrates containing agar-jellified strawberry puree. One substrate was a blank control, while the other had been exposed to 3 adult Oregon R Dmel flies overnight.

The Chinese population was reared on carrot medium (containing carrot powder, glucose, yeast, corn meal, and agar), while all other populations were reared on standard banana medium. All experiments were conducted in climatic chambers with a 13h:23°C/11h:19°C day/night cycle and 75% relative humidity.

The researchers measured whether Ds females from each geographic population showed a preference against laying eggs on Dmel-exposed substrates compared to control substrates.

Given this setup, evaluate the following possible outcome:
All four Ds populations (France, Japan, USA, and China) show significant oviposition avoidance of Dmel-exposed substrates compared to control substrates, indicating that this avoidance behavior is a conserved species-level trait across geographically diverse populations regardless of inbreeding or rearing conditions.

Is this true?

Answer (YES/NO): NO